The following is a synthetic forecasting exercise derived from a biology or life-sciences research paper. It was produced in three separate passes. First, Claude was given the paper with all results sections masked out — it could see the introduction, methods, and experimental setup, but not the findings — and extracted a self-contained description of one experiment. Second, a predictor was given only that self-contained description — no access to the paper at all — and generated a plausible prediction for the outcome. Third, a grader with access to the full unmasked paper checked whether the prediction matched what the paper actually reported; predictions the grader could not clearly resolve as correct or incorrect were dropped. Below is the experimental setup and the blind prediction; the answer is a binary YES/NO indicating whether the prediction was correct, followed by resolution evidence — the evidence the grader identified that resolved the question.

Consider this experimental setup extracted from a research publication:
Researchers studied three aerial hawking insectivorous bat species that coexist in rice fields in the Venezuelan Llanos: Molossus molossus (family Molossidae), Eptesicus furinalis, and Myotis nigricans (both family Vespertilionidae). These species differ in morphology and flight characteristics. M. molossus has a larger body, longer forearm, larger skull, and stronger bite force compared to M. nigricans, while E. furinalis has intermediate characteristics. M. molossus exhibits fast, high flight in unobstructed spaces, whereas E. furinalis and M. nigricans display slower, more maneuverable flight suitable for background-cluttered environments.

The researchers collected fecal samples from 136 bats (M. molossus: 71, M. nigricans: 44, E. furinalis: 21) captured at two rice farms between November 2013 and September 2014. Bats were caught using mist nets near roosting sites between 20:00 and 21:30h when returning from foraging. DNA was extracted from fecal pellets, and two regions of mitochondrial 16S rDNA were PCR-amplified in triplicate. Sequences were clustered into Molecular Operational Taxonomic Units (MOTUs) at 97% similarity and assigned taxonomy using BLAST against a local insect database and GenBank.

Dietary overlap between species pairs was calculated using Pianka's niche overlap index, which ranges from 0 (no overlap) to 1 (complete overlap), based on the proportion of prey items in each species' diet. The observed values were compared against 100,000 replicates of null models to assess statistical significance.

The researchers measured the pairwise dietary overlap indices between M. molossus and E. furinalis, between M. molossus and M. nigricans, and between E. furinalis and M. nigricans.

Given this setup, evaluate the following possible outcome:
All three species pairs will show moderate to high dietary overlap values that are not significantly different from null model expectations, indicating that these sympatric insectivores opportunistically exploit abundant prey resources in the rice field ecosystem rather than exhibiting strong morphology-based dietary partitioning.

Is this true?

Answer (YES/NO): NO